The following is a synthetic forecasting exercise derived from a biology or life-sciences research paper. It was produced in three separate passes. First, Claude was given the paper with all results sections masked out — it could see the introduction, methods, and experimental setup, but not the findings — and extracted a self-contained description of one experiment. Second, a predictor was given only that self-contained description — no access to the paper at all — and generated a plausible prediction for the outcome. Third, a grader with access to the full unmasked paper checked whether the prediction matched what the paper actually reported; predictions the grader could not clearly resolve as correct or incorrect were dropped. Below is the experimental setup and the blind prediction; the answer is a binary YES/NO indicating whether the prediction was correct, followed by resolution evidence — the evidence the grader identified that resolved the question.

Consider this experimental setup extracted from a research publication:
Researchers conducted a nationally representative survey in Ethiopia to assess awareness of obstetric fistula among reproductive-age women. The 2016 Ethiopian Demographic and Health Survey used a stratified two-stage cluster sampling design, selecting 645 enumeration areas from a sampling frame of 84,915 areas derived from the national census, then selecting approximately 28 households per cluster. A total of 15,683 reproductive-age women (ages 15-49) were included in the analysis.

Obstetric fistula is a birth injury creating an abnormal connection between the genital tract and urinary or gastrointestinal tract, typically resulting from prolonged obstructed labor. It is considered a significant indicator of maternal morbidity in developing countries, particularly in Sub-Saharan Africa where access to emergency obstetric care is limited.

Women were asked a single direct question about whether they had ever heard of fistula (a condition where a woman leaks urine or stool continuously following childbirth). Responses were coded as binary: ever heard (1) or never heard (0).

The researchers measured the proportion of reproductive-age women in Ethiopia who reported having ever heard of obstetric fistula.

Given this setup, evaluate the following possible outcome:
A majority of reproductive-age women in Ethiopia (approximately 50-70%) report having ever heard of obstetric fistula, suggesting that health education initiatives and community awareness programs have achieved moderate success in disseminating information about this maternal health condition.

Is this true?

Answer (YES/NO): NO